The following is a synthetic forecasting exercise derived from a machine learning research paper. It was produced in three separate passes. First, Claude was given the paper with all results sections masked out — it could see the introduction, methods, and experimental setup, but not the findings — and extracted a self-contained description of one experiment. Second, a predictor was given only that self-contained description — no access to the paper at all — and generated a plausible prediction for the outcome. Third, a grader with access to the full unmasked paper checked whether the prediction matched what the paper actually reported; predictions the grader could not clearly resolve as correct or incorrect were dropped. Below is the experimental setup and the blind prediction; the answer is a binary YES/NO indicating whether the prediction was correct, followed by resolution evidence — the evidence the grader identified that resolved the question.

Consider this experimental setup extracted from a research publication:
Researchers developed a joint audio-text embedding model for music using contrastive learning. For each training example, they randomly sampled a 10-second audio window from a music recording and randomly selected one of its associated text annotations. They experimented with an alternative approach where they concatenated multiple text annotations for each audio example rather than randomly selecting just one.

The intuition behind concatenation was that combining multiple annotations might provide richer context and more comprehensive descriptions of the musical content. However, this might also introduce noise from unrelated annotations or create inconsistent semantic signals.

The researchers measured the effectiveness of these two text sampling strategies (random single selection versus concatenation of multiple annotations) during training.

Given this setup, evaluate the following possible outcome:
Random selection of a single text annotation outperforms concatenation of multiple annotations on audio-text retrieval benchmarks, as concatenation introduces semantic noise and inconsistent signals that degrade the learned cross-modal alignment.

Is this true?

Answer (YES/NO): YES